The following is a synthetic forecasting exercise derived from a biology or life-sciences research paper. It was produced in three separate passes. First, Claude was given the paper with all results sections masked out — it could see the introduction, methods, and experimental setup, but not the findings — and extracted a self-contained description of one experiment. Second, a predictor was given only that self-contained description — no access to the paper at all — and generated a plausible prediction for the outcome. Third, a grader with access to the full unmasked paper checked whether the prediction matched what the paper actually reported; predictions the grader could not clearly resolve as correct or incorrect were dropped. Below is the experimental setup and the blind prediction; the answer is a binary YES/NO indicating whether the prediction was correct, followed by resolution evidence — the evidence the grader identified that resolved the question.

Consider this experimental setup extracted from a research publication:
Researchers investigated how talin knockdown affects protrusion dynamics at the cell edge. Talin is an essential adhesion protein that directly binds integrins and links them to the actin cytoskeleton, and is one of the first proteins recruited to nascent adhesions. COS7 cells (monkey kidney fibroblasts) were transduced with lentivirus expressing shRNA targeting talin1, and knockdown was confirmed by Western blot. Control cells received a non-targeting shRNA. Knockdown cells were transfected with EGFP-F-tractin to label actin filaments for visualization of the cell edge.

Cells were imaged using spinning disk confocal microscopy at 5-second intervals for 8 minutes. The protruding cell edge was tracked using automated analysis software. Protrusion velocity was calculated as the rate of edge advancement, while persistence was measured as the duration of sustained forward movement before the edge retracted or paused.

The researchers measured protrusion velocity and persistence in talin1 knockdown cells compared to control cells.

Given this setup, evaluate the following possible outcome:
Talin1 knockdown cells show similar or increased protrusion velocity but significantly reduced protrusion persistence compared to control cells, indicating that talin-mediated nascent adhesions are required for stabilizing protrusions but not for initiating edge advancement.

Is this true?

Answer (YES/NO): NO